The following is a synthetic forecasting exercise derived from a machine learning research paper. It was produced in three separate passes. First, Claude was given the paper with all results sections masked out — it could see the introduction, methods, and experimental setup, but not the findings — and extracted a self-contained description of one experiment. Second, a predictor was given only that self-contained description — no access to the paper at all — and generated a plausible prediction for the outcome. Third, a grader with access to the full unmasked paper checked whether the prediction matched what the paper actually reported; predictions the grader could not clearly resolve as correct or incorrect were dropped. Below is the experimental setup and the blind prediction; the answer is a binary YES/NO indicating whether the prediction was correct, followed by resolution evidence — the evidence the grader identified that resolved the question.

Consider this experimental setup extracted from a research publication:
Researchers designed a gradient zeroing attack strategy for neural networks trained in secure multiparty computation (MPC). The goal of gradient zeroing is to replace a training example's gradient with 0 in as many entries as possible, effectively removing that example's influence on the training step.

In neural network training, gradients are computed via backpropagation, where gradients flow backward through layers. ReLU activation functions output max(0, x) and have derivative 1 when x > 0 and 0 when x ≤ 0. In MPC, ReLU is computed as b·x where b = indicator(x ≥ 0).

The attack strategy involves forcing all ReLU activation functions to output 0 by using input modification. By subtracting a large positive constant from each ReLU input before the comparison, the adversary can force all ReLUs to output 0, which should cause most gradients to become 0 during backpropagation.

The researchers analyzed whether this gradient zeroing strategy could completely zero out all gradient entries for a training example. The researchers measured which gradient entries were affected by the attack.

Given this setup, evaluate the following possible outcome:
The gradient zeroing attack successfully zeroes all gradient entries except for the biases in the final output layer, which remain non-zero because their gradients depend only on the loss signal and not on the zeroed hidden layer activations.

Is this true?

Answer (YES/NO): YES